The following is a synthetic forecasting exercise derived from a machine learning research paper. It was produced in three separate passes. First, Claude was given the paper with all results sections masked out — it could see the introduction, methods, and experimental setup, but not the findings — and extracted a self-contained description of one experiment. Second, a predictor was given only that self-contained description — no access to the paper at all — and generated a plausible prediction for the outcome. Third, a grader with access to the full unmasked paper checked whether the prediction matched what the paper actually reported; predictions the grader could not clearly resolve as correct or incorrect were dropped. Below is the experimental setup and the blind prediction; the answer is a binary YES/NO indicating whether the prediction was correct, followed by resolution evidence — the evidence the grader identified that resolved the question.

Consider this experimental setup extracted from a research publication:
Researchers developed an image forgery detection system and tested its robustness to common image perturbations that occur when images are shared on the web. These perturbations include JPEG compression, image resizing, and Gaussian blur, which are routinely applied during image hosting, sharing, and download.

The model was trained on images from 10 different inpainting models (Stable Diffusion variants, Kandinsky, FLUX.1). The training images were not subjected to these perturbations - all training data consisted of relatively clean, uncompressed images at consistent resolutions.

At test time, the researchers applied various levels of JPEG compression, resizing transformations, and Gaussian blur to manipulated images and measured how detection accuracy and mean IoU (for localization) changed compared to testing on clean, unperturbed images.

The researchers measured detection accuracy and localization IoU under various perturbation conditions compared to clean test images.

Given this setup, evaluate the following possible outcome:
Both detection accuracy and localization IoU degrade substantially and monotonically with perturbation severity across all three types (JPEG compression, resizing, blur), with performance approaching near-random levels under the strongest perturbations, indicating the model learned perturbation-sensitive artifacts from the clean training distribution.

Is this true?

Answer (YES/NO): NO